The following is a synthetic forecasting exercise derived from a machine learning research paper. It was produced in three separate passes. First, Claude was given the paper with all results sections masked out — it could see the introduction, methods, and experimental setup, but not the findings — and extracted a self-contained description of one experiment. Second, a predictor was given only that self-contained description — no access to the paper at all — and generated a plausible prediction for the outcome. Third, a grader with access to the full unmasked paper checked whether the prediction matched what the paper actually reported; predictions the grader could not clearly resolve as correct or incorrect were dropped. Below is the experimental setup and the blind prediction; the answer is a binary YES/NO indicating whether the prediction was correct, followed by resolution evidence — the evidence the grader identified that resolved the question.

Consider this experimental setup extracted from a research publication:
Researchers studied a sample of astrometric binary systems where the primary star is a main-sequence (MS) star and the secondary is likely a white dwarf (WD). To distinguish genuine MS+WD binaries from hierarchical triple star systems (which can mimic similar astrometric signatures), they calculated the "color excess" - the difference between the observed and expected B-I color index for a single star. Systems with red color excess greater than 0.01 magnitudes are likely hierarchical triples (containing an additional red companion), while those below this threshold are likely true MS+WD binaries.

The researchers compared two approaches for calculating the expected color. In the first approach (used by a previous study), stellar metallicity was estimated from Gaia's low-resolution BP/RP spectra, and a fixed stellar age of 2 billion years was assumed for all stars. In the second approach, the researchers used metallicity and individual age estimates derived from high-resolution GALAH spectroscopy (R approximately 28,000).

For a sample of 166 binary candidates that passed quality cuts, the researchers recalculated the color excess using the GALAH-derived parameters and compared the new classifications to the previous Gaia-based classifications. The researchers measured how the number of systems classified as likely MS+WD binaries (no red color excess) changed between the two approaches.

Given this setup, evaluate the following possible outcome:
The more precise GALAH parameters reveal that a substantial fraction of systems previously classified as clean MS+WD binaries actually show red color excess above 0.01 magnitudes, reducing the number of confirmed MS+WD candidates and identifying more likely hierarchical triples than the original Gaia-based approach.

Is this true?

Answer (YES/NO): NO